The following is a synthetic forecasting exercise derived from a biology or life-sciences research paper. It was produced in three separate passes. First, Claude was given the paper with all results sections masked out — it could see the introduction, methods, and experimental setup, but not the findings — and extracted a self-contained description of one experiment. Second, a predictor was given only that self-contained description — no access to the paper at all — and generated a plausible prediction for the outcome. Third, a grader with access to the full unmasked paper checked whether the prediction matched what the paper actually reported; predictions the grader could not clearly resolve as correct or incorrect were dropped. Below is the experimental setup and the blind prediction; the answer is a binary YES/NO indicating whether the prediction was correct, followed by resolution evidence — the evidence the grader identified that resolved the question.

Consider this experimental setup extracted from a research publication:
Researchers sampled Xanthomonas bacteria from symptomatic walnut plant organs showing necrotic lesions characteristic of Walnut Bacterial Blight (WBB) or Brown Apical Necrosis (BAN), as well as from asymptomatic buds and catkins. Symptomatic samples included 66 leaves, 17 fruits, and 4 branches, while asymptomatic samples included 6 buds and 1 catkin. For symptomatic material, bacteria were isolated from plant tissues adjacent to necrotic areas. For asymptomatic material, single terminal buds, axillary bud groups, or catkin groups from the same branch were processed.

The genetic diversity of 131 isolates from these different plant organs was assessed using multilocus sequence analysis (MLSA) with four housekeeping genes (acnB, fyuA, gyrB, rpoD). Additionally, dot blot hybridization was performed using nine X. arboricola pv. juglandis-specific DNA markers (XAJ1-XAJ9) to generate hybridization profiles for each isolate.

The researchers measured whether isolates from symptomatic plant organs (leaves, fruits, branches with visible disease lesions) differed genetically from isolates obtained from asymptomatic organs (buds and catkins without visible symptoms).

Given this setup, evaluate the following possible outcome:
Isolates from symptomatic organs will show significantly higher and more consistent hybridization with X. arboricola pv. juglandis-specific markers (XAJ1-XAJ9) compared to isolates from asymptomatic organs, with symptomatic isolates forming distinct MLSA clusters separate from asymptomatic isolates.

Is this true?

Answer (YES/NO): NO